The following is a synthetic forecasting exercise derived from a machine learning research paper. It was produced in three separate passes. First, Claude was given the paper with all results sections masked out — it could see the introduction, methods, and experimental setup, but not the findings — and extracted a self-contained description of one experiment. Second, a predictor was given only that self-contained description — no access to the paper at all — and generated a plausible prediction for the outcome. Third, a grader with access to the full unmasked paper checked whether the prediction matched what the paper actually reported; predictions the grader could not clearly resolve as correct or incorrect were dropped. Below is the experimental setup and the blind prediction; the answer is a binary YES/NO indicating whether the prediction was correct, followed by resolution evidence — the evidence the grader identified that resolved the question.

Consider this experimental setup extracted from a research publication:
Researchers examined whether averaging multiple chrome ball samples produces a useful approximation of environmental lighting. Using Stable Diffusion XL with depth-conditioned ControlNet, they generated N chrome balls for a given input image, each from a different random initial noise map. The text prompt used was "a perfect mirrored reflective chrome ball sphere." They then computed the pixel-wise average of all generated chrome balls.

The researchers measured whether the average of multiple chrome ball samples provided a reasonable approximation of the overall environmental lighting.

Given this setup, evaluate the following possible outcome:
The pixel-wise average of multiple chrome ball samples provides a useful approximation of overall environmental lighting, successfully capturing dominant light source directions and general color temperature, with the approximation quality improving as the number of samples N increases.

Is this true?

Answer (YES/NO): NO